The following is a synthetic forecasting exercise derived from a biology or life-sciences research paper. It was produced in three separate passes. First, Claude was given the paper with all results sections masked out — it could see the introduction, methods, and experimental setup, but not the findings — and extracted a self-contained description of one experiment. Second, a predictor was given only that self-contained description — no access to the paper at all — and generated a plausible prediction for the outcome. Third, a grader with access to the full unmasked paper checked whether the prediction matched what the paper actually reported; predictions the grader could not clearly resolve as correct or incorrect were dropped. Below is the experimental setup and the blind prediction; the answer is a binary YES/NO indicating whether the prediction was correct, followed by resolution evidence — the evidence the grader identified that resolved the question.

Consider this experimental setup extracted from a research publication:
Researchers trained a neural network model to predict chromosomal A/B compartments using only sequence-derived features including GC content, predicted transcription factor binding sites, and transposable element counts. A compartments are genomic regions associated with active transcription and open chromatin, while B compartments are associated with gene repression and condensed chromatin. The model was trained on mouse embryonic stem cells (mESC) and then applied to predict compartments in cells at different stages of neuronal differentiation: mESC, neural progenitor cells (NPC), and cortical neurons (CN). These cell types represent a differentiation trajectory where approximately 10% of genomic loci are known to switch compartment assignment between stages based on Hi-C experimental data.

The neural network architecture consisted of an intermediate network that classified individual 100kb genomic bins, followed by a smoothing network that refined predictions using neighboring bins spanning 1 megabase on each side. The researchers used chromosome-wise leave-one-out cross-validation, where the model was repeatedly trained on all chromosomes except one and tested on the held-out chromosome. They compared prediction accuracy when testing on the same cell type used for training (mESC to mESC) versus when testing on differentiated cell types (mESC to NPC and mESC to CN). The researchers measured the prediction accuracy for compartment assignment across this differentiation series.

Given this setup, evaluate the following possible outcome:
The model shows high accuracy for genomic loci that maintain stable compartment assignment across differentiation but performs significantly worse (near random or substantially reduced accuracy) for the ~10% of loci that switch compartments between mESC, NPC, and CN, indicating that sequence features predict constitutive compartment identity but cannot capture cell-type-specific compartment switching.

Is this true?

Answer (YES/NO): YES